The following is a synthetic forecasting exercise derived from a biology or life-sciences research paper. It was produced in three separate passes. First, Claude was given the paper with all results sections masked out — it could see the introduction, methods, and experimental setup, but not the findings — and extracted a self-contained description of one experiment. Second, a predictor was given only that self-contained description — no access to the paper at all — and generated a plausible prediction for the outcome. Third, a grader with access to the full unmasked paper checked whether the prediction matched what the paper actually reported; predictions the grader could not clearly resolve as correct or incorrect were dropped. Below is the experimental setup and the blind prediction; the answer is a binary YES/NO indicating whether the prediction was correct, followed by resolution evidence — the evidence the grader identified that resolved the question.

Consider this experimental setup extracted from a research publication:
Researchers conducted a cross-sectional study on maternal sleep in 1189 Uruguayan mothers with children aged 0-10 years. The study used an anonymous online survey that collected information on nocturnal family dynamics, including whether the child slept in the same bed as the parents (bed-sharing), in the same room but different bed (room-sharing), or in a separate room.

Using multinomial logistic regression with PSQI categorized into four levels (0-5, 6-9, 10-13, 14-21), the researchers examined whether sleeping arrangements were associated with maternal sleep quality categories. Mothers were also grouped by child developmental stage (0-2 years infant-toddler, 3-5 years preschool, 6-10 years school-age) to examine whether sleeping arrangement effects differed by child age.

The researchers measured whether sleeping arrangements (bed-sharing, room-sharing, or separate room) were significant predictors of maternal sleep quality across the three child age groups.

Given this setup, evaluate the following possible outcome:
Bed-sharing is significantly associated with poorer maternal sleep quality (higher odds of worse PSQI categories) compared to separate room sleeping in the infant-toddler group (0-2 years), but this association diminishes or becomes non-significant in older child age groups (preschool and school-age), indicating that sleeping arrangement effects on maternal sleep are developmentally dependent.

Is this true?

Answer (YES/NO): NO